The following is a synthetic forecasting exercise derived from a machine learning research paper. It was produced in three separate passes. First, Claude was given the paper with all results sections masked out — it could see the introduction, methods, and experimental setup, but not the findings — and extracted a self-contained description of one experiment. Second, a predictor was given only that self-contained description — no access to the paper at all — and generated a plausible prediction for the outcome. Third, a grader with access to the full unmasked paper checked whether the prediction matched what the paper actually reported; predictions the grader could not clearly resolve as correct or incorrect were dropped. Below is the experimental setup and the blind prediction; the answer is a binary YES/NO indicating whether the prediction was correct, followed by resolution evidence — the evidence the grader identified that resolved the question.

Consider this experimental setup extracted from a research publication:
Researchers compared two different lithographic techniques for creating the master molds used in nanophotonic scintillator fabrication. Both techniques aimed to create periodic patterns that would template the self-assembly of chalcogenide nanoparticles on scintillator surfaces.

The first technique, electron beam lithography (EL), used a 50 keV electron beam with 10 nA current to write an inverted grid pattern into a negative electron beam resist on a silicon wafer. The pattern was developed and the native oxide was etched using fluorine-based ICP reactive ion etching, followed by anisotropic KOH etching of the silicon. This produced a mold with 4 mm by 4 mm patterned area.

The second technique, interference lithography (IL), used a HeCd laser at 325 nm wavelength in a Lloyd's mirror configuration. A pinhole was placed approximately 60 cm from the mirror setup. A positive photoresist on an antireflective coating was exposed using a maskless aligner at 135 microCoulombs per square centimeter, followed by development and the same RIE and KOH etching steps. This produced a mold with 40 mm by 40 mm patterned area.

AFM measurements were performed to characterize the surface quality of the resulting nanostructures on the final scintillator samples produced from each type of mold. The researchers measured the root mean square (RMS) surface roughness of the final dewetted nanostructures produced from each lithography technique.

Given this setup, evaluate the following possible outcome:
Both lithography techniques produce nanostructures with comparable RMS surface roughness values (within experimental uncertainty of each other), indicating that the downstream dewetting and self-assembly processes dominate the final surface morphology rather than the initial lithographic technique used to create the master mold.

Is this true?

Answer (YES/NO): NO